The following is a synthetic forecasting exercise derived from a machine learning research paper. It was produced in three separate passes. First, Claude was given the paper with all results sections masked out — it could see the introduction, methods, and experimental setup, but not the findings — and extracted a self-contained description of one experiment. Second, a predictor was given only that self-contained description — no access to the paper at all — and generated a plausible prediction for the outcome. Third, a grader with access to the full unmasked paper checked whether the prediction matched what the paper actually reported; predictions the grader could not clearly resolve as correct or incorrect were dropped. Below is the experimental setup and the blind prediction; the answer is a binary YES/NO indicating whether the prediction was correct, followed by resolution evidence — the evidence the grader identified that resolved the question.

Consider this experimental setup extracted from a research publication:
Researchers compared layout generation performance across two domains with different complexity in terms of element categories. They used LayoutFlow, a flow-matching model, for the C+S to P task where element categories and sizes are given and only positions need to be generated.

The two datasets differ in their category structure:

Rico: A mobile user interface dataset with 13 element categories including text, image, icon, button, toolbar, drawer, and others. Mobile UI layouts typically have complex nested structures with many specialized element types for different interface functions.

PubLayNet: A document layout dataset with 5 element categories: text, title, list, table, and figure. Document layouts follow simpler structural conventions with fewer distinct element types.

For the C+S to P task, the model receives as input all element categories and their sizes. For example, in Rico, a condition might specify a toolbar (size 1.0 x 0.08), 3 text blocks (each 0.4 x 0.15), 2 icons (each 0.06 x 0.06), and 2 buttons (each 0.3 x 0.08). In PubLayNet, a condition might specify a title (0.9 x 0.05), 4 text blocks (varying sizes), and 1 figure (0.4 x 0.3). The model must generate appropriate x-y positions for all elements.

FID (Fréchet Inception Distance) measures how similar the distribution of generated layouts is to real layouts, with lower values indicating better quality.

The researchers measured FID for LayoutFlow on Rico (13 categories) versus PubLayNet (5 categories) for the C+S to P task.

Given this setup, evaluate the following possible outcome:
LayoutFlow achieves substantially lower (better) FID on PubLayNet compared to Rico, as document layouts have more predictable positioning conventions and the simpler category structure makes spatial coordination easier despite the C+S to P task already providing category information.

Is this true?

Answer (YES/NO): NO